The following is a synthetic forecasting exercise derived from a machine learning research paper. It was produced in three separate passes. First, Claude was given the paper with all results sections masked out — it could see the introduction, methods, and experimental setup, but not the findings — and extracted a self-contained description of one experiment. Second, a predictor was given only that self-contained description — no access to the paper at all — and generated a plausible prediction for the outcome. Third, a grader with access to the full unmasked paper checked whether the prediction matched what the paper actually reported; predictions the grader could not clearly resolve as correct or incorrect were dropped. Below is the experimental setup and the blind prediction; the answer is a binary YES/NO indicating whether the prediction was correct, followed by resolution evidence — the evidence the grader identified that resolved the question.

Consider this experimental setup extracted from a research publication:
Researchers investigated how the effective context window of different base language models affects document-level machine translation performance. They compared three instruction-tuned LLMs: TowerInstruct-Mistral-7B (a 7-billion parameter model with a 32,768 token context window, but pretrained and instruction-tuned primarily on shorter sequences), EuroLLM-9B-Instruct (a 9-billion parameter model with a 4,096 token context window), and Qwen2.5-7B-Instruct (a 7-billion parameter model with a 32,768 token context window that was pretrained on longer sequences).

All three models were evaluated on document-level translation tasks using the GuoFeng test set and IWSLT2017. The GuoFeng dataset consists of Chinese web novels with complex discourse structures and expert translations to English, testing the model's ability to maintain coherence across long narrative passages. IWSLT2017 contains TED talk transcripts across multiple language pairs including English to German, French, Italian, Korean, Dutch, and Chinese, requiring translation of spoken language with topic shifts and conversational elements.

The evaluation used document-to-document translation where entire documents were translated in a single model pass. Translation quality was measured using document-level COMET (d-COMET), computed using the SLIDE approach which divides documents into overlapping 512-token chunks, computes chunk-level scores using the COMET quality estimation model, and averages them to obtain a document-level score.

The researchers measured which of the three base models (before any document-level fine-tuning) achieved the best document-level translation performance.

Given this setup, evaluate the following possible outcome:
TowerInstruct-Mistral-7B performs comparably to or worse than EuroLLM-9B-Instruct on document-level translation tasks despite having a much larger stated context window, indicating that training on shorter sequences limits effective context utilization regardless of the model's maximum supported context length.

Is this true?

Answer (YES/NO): NO